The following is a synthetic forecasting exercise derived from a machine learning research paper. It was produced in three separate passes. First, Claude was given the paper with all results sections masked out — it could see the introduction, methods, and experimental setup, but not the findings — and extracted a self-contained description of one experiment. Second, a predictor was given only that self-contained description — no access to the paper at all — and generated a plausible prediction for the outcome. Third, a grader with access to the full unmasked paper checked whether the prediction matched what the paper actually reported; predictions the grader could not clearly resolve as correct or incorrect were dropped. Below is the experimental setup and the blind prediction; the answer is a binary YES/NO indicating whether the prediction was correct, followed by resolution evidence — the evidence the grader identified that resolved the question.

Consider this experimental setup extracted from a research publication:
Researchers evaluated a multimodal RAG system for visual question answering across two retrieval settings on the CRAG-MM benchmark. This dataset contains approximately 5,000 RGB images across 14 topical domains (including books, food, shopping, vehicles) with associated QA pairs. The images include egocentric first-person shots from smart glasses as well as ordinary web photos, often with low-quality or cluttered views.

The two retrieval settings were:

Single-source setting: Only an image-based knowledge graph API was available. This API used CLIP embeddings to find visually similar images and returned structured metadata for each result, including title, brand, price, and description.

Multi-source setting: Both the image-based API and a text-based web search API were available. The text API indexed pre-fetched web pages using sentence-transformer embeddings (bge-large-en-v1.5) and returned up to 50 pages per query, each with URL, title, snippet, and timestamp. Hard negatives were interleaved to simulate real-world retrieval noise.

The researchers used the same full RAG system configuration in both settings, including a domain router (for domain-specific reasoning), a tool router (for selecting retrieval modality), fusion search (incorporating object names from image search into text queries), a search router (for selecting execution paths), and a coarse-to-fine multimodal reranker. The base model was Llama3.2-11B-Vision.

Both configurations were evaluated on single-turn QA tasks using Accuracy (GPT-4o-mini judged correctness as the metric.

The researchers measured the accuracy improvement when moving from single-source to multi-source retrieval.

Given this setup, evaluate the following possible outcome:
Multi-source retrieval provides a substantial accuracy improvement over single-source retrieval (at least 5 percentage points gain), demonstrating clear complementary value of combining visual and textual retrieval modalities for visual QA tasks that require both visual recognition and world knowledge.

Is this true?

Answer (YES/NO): NO